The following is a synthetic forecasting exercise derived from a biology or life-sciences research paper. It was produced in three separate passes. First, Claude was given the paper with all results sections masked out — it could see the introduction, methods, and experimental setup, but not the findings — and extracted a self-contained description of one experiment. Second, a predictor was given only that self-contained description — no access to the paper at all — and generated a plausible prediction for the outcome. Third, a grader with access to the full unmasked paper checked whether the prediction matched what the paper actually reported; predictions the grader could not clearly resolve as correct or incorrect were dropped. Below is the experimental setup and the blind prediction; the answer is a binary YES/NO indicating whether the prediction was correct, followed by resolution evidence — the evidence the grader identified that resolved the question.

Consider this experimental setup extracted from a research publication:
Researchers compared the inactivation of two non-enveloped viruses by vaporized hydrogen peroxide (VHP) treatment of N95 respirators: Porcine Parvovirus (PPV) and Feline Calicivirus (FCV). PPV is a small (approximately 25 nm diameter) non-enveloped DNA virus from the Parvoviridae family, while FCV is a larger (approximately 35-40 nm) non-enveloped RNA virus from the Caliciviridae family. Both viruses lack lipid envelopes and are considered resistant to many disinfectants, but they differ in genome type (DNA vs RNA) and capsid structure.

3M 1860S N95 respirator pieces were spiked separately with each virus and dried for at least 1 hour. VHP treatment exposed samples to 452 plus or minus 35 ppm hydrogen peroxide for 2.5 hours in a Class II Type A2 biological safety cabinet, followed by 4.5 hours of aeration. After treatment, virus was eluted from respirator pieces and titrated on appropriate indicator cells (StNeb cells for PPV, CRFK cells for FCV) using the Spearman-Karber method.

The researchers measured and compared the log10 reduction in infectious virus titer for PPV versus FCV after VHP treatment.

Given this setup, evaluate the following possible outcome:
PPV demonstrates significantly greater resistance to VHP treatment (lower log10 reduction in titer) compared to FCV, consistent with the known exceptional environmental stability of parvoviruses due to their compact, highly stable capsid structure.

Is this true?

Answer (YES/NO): NO